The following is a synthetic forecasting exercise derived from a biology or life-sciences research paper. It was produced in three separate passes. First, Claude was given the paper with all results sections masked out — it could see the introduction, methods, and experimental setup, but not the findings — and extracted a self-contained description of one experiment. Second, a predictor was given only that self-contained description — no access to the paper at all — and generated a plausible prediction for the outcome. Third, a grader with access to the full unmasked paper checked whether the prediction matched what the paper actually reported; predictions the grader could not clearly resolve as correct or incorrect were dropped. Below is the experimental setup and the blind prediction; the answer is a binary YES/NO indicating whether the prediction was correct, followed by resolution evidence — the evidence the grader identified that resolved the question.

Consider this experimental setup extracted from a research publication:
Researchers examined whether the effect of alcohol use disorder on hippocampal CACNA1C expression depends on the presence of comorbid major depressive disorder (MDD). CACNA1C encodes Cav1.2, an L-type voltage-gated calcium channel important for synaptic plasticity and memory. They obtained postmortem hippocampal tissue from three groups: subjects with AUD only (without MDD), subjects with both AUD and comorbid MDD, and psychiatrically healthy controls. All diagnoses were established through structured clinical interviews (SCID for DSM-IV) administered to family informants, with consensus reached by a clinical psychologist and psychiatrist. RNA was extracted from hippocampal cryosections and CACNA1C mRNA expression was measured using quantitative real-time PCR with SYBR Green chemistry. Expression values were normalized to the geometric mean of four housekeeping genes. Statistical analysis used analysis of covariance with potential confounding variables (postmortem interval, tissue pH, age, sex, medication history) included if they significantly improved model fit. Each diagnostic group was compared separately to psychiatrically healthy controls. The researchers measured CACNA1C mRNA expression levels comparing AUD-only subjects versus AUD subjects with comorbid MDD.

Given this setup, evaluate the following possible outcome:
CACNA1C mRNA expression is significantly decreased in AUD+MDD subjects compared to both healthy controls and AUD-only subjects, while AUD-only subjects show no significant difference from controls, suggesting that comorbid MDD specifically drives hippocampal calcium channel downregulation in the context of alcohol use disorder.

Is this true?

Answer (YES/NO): NO